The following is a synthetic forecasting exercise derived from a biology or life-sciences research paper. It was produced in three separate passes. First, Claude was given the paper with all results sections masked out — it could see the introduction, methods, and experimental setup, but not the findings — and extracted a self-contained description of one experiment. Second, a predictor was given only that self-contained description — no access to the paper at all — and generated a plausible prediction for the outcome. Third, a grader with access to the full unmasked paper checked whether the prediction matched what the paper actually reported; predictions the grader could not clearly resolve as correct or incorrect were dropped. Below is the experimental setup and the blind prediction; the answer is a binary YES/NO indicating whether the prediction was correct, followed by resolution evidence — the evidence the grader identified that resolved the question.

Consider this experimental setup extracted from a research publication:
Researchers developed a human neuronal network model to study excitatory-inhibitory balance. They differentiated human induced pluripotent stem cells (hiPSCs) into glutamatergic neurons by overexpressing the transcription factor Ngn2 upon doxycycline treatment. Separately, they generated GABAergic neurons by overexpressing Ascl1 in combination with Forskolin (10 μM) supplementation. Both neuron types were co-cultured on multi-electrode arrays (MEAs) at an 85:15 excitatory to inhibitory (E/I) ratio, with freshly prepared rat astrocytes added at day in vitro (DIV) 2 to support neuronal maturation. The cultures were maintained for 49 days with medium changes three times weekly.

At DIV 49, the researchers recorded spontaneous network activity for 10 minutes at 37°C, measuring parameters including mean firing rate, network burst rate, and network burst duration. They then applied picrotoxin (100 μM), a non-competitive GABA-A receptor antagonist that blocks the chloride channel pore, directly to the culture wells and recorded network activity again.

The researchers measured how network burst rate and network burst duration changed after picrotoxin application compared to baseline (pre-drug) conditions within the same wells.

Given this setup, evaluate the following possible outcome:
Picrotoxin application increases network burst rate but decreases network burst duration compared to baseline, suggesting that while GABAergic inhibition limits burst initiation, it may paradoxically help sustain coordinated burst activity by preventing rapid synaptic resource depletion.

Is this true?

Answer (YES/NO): NO